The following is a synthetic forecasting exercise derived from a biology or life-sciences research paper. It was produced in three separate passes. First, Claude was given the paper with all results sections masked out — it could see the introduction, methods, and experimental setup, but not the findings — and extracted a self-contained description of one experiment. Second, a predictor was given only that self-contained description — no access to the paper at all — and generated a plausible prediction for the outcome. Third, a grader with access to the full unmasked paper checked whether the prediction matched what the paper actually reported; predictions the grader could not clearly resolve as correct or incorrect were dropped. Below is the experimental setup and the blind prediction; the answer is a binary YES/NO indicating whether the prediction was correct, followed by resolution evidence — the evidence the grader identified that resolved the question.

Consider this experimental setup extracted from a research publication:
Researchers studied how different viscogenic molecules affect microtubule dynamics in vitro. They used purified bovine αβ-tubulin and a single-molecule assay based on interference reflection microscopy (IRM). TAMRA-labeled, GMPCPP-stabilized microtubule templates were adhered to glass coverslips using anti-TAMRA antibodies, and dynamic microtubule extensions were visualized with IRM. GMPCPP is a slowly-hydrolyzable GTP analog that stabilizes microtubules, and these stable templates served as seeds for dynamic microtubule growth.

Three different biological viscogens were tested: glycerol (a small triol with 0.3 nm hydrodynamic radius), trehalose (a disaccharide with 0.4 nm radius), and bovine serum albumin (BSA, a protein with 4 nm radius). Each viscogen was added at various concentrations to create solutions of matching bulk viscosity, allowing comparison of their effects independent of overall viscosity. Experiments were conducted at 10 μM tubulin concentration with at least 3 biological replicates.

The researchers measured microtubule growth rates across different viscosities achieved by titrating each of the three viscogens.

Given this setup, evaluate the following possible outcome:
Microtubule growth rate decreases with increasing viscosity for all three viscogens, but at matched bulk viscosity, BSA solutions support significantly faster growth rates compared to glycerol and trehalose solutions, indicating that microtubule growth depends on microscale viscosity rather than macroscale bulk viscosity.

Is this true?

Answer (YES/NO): NO